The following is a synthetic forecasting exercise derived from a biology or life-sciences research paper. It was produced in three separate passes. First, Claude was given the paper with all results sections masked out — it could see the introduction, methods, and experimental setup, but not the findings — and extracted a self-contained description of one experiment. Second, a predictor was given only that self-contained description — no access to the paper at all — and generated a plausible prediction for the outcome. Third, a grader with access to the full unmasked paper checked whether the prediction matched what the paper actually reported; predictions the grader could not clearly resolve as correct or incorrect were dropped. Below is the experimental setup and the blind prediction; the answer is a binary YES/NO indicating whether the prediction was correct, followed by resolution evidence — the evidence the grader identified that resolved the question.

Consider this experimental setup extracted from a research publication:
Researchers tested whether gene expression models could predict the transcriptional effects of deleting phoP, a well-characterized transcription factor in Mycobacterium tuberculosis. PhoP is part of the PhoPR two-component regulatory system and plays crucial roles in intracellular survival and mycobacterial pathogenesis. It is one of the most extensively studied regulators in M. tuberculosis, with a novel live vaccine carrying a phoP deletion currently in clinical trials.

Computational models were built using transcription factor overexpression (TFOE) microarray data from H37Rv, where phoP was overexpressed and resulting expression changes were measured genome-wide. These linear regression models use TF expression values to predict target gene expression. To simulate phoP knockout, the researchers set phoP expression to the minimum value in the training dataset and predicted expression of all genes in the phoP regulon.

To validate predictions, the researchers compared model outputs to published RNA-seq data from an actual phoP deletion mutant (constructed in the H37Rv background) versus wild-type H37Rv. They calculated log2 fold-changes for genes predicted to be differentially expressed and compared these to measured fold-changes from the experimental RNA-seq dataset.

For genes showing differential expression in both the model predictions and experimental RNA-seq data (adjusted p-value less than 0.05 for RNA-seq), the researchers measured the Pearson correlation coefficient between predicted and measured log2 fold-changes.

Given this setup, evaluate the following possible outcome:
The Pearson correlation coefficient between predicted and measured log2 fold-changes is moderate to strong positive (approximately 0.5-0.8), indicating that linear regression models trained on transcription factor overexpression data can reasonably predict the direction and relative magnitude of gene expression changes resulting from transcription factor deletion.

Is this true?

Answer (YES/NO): NO